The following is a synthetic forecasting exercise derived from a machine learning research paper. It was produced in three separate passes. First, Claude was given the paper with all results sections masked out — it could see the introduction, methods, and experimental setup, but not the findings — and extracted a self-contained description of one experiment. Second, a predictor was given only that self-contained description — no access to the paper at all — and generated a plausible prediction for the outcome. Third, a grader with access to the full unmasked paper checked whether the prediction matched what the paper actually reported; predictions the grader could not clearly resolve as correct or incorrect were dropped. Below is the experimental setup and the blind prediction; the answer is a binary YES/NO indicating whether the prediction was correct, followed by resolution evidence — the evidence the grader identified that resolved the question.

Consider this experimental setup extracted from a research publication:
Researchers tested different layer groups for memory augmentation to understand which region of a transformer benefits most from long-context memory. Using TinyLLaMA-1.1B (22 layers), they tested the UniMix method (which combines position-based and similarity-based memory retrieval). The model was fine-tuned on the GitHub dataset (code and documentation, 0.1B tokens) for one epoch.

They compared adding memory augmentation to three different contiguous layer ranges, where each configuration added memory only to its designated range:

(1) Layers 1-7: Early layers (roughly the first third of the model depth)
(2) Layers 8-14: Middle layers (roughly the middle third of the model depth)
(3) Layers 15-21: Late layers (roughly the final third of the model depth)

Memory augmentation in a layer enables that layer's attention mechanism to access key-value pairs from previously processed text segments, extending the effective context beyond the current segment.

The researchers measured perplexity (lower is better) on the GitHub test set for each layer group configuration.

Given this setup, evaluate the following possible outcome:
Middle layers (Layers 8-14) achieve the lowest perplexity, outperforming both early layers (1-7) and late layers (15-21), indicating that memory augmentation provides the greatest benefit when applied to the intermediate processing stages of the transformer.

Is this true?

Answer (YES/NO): NO